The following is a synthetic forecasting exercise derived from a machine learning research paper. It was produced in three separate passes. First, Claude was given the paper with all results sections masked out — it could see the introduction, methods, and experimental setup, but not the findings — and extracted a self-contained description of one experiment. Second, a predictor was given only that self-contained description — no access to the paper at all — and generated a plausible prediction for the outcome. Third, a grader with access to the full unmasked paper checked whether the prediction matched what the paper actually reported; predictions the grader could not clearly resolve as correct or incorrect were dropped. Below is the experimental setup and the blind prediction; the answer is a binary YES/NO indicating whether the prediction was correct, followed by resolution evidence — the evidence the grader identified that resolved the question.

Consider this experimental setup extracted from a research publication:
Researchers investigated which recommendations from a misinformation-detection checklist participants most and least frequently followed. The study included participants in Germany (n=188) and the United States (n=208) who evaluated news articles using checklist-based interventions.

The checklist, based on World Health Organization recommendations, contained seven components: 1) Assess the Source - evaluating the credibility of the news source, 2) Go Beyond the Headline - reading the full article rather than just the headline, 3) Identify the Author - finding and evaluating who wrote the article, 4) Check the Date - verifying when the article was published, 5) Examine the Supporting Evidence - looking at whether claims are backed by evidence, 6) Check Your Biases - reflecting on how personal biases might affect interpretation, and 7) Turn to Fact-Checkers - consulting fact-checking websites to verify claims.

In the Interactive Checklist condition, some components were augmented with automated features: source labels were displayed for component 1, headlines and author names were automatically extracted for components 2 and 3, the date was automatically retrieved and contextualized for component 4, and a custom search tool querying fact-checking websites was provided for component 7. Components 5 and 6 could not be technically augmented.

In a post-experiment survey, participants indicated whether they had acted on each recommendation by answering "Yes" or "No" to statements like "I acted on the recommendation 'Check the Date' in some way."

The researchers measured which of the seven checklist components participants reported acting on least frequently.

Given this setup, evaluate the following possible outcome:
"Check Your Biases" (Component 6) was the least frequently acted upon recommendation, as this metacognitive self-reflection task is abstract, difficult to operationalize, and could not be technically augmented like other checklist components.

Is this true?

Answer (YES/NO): NO